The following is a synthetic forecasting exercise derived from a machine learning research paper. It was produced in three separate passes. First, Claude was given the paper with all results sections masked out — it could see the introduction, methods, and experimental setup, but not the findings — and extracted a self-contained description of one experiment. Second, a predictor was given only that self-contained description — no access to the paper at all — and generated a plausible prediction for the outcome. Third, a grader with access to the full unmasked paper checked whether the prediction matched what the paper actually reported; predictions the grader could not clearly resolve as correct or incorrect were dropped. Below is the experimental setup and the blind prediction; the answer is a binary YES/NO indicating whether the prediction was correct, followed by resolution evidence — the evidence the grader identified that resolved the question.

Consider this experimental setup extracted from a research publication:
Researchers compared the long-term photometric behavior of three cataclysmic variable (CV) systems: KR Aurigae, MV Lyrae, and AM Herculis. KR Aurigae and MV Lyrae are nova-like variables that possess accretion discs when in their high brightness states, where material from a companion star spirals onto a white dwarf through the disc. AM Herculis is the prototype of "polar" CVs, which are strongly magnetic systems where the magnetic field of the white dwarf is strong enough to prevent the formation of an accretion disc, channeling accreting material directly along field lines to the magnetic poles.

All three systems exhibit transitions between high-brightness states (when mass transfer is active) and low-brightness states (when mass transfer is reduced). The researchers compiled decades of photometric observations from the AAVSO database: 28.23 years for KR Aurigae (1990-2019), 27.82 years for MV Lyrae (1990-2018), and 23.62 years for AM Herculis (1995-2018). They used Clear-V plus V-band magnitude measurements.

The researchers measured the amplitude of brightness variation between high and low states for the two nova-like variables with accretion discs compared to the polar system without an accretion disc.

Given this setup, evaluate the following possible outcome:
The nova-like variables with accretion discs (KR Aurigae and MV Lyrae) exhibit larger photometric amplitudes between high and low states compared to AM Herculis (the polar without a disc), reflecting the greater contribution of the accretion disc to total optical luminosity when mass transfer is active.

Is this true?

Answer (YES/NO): YES